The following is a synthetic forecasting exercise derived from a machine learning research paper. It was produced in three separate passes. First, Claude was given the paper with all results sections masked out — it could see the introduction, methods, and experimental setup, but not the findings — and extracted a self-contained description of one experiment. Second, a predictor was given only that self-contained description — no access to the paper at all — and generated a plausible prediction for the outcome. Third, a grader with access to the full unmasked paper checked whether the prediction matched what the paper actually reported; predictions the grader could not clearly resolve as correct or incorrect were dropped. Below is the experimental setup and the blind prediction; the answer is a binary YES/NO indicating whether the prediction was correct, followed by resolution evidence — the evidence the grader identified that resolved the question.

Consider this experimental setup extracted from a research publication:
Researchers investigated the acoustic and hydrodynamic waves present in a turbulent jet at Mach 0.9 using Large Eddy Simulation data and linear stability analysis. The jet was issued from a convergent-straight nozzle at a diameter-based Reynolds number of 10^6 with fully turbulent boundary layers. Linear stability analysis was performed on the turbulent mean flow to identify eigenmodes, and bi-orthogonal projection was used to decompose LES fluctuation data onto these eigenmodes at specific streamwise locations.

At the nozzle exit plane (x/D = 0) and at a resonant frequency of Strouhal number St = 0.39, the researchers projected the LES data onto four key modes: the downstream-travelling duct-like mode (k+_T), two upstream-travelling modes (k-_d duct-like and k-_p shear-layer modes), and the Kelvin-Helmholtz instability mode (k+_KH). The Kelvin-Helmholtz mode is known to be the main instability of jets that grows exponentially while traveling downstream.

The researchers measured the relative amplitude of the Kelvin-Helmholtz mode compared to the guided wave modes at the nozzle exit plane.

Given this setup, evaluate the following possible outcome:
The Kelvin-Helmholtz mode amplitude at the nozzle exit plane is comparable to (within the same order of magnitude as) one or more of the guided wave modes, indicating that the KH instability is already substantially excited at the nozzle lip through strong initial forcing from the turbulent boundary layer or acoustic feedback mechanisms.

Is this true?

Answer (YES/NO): NO